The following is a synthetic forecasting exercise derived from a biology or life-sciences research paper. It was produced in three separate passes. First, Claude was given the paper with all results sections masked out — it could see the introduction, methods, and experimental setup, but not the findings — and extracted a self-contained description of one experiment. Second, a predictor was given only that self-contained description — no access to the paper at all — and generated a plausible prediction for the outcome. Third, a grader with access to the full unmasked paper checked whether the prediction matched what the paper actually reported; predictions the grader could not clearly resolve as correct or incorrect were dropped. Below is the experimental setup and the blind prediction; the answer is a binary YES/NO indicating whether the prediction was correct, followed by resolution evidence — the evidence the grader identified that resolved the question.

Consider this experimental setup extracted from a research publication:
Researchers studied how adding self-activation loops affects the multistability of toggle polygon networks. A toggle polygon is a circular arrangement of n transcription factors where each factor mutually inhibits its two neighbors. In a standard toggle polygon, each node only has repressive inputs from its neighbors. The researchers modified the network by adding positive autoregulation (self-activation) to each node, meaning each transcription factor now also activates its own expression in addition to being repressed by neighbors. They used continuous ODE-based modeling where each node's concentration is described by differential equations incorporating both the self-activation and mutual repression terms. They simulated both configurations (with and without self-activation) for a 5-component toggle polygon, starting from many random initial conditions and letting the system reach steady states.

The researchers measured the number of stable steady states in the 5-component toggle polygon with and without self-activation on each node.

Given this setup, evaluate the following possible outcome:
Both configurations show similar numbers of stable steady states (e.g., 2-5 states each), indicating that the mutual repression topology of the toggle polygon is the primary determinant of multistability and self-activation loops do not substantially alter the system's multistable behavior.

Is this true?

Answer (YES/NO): NO